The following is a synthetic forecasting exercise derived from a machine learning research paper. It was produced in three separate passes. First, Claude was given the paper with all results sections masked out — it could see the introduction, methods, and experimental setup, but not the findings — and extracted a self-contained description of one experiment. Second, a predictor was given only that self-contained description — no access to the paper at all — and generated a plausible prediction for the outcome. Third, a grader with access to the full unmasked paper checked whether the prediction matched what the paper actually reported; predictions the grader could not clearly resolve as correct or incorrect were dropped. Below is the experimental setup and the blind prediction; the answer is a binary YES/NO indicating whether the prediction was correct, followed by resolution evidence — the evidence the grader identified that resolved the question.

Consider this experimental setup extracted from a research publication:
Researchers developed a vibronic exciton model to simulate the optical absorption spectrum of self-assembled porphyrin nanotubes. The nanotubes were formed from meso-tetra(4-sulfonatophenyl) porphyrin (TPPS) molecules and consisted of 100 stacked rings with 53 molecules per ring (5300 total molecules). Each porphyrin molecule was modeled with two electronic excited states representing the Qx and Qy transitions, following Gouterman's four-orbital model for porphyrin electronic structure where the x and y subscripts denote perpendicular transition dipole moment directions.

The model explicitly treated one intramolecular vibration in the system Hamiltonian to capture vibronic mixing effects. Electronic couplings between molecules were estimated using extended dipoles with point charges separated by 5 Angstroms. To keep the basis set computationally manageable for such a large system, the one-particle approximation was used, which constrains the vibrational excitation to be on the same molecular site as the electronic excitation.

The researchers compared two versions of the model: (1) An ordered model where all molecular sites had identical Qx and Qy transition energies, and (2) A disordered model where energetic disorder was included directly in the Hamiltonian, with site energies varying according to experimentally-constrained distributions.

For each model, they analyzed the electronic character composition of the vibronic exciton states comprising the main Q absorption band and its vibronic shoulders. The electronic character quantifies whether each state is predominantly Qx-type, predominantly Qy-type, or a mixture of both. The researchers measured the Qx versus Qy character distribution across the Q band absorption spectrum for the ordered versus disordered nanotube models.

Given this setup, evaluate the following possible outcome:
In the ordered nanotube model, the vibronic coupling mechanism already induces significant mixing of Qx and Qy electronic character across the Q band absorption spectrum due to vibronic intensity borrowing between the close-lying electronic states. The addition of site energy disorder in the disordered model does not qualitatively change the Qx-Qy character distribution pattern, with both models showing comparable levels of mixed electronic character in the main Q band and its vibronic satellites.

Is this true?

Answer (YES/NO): NO